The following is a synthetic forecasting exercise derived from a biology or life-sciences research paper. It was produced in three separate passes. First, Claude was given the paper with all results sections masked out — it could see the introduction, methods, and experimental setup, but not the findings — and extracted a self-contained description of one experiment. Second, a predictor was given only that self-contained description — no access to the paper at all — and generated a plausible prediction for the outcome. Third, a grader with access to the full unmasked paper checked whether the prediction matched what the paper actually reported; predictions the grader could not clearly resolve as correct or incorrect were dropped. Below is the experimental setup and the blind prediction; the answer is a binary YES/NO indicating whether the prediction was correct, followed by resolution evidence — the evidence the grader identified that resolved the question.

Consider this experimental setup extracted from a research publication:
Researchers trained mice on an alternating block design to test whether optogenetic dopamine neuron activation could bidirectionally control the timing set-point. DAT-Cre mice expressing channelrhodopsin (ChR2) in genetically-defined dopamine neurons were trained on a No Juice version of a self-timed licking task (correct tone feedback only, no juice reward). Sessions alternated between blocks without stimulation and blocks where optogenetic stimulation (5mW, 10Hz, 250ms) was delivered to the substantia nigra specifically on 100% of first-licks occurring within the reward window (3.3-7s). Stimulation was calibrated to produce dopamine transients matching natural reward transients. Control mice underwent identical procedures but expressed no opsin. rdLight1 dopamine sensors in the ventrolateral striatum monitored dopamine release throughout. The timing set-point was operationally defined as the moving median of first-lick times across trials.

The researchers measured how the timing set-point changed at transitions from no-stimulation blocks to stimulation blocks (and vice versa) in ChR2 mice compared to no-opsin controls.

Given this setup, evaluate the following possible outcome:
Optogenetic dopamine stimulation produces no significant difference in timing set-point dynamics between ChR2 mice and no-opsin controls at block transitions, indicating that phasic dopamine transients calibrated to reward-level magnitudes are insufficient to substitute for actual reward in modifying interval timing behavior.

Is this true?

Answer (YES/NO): NO